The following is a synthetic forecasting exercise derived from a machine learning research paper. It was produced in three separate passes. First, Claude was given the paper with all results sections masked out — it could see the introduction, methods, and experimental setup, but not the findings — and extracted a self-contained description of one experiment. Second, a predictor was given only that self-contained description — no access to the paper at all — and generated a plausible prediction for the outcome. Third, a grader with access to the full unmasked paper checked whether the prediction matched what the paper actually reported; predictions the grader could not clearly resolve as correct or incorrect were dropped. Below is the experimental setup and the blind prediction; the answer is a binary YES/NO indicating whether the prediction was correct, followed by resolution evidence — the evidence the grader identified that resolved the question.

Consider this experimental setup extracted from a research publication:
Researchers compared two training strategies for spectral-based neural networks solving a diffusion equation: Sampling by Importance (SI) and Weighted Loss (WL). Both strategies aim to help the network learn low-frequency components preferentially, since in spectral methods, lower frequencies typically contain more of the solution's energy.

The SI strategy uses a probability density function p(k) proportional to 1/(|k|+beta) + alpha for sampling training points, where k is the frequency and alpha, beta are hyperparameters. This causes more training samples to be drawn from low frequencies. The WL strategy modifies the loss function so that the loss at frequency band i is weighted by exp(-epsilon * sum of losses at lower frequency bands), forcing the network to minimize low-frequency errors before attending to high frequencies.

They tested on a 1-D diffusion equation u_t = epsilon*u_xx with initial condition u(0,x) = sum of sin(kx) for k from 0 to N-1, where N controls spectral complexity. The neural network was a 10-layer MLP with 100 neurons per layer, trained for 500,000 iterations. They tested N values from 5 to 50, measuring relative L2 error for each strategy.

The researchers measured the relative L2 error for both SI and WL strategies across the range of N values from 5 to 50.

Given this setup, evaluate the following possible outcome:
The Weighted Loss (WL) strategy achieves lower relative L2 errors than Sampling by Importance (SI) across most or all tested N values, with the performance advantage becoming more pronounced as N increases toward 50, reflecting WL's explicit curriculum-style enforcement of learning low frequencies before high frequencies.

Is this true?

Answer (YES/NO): NO